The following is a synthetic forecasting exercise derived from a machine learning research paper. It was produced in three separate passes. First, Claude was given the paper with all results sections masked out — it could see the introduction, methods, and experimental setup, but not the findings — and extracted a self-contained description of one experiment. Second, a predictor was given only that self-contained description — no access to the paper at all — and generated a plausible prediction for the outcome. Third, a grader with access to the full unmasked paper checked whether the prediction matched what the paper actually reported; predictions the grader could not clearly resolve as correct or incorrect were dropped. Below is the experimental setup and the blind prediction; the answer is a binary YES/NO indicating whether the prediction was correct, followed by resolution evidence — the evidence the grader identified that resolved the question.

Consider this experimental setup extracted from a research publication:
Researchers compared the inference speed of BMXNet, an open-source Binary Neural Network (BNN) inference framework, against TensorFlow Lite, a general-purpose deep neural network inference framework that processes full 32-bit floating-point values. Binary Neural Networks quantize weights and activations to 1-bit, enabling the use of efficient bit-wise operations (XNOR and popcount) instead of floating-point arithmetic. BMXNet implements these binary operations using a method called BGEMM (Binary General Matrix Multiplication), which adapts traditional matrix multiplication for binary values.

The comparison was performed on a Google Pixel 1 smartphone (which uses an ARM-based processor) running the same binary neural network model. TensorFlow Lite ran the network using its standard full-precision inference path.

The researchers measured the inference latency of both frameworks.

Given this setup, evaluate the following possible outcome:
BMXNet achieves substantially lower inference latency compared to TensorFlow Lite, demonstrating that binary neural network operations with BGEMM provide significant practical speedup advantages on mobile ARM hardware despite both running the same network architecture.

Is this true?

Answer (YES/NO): NO